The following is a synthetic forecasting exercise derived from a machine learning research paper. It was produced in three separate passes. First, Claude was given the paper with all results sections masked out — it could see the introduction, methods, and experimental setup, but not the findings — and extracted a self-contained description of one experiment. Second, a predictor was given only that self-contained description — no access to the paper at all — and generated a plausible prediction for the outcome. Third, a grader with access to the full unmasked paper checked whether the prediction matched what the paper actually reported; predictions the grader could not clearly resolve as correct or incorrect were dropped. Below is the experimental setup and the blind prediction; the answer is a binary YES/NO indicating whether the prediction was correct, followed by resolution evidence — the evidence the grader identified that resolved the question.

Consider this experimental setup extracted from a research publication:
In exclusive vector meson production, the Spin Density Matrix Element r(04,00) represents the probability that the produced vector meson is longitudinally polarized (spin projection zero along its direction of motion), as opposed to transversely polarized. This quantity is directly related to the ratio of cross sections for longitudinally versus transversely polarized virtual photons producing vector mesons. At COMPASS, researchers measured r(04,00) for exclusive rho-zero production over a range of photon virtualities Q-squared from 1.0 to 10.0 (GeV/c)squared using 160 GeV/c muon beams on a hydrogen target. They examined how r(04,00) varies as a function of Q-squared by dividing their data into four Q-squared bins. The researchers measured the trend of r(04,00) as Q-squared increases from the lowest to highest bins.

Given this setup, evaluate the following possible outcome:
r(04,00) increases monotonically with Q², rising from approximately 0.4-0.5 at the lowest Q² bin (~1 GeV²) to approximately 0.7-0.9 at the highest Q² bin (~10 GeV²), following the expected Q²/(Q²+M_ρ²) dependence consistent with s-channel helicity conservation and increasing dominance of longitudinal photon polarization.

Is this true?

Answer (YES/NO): NO